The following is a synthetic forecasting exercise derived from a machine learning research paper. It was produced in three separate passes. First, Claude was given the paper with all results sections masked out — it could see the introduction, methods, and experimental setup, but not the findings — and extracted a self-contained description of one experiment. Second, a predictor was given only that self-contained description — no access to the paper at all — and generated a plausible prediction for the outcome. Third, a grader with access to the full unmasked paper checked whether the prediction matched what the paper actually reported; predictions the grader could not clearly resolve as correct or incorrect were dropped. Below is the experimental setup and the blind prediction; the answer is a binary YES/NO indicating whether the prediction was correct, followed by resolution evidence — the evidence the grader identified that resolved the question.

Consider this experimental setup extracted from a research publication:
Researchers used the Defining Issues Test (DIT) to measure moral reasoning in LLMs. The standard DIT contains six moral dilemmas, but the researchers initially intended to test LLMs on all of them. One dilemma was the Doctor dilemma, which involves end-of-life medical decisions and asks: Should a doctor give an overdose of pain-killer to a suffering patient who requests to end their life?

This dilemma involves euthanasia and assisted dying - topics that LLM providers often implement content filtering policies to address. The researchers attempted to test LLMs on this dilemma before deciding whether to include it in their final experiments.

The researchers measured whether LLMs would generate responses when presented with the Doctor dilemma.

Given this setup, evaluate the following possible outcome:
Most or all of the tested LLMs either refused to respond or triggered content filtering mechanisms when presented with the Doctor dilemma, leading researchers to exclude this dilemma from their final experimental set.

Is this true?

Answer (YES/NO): YES